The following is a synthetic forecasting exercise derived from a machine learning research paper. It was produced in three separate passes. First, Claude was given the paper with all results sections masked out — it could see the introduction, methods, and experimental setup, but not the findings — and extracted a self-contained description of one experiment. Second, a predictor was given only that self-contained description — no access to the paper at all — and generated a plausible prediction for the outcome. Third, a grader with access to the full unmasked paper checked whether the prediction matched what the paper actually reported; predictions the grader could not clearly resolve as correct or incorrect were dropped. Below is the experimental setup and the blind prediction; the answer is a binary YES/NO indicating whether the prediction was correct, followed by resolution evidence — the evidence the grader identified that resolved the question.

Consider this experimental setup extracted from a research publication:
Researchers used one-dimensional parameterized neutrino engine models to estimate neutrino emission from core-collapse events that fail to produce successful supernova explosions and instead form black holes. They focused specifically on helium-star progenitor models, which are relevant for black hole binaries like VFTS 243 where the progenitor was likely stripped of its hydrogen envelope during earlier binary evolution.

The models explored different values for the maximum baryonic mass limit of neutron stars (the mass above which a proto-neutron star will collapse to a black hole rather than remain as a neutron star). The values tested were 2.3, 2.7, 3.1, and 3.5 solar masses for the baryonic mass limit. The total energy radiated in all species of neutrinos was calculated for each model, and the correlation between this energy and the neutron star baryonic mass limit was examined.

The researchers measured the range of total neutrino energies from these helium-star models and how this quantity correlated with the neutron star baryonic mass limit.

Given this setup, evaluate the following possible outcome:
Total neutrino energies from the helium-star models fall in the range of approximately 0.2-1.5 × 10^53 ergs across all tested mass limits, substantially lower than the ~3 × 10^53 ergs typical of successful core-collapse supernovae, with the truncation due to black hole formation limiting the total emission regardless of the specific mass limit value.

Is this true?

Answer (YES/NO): NO